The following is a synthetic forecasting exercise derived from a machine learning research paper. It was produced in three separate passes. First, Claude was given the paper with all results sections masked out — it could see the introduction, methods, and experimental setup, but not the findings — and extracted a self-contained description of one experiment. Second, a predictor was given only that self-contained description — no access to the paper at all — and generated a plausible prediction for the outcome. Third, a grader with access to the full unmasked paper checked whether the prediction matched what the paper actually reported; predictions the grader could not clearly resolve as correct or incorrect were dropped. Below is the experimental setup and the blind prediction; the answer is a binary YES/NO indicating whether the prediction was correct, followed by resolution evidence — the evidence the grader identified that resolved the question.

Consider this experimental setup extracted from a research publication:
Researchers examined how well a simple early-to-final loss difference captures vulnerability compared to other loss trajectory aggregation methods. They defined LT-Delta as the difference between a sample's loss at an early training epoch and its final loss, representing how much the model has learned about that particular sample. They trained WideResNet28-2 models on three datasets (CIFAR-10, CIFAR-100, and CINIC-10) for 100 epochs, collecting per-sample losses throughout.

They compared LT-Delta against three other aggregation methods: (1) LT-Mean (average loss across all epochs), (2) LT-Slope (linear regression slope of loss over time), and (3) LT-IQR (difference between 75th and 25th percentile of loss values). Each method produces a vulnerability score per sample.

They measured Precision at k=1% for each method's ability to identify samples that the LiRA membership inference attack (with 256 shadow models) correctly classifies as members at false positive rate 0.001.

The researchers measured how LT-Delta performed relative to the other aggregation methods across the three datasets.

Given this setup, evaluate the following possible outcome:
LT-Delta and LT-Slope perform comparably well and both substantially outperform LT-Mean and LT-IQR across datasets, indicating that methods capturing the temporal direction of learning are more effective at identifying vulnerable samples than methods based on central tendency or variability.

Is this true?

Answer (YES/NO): NO